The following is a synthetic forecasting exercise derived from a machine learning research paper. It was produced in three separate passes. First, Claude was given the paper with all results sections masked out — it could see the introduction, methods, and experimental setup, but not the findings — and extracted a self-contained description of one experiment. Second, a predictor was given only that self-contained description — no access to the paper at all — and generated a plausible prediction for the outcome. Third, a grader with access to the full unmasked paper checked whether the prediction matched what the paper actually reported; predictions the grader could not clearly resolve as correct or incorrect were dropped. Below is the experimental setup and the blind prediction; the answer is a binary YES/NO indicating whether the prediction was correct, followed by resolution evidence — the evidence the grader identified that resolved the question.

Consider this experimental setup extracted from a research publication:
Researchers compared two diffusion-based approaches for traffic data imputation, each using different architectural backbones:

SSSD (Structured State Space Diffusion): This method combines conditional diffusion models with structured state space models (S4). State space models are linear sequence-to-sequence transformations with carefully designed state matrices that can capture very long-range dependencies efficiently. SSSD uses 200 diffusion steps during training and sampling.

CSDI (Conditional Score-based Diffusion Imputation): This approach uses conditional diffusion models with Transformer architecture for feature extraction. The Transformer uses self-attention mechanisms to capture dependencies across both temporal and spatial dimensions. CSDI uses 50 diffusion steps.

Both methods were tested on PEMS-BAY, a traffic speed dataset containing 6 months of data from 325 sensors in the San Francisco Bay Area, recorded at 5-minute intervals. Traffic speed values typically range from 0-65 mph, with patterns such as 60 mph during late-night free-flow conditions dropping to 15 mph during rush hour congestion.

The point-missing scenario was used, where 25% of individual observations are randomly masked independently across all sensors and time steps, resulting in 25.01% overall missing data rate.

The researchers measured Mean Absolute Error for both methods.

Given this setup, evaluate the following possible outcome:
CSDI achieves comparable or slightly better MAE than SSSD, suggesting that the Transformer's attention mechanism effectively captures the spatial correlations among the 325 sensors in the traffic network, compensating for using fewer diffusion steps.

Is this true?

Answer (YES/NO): NO